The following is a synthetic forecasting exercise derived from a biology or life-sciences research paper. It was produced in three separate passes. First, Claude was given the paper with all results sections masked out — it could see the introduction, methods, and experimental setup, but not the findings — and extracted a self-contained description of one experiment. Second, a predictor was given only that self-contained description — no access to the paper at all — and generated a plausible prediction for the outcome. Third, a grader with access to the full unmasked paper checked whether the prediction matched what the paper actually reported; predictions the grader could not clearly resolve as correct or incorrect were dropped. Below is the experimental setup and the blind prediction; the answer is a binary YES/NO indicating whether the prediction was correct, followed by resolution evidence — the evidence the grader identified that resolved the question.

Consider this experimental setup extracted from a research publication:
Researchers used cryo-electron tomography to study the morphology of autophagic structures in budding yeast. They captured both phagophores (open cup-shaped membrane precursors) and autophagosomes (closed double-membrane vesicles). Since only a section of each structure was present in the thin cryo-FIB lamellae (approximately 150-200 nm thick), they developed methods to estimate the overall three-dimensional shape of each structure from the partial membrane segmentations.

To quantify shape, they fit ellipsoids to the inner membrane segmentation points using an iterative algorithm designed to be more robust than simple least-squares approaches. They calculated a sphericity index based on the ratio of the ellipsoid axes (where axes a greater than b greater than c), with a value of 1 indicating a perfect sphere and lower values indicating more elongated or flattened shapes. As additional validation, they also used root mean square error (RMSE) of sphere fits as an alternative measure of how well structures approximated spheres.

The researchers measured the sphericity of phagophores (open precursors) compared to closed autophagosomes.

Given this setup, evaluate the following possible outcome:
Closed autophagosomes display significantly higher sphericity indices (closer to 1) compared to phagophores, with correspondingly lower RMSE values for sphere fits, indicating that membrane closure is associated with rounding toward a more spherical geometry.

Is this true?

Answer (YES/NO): YES